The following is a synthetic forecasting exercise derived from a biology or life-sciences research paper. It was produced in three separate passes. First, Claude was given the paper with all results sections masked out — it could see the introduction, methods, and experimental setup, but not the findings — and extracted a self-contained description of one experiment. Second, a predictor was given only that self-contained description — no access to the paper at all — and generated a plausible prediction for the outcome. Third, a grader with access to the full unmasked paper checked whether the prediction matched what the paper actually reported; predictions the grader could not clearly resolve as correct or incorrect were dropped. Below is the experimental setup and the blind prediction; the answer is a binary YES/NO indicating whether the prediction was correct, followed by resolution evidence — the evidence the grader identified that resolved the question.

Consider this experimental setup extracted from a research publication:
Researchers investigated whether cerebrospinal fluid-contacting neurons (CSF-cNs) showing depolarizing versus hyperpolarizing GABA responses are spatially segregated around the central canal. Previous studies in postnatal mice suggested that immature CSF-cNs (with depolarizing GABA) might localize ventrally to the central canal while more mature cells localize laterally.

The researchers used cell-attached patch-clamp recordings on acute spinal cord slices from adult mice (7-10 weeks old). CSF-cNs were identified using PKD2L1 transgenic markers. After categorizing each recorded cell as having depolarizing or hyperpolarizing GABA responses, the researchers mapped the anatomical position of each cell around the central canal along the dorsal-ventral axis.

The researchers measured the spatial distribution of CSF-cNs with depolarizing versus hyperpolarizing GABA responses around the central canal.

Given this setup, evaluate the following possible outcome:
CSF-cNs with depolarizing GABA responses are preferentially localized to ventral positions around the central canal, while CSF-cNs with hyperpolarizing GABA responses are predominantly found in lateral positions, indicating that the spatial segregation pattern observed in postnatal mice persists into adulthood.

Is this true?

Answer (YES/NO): NO